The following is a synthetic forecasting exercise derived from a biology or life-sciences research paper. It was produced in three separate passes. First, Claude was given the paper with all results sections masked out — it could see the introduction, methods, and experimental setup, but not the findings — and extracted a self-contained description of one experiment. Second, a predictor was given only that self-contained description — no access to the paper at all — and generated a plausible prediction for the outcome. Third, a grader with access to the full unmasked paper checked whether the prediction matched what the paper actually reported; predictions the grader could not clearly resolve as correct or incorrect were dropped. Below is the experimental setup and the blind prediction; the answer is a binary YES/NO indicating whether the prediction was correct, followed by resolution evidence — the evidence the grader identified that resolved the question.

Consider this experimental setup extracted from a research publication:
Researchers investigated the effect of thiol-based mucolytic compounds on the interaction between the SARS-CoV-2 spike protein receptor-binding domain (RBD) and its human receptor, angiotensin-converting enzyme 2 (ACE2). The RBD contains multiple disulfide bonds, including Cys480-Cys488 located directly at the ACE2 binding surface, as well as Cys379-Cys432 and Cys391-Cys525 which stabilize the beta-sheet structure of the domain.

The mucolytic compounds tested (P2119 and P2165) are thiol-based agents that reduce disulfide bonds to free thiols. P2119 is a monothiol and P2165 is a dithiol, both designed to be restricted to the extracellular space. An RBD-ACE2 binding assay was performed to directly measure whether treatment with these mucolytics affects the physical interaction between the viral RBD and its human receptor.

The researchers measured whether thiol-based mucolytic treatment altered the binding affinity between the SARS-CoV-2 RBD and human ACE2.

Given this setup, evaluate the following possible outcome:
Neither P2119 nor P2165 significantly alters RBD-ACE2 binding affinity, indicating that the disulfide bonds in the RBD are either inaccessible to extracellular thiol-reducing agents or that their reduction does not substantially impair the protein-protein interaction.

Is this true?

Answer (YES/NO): NO